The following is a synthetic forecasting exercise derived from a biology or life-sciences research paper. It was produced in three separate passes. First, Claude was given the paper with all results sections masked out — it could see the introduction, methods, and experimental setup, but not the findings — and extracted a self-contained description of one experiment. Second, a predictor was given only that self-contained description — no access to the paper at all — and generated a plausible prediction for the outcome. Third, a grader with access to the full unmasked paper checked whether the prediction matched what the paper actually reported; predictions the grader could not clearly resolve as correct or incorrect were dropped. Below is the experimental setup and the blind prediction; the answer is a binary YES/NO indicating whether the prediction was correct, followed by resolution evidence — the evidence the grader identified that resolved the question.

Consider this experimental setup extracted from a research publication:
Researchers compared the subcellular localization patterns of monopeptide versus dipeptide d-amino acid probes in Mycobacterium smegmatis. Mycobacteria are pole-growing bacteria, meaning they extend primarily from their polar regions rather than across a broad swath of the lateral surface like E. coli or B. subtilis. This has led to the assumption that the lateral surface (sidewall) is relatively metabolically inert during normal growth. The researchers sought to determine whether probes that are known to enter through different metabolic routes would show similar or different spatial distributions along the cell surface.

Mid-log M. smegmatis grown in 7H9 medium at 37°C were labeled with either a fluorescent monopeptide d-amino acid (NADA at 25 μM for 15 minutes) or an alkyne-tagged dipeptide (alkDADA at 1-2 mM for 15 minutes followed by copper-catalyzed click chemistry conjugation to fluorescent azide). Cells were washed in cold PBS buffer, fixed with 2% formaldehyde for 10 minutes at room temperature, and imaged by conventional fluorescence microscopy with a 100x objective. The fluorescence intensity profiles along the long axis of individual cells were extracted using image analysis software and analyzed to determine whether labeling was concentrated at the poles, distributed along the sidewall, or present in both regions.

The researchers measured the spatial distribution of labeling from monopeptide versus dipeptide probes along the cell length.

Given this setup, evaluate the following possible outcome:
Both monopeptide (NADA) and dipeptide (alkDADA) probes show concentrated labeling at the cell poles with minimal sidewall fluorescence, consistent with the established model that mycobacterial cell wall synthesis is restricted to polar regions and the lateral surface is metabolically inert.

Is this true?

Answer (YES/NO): NO